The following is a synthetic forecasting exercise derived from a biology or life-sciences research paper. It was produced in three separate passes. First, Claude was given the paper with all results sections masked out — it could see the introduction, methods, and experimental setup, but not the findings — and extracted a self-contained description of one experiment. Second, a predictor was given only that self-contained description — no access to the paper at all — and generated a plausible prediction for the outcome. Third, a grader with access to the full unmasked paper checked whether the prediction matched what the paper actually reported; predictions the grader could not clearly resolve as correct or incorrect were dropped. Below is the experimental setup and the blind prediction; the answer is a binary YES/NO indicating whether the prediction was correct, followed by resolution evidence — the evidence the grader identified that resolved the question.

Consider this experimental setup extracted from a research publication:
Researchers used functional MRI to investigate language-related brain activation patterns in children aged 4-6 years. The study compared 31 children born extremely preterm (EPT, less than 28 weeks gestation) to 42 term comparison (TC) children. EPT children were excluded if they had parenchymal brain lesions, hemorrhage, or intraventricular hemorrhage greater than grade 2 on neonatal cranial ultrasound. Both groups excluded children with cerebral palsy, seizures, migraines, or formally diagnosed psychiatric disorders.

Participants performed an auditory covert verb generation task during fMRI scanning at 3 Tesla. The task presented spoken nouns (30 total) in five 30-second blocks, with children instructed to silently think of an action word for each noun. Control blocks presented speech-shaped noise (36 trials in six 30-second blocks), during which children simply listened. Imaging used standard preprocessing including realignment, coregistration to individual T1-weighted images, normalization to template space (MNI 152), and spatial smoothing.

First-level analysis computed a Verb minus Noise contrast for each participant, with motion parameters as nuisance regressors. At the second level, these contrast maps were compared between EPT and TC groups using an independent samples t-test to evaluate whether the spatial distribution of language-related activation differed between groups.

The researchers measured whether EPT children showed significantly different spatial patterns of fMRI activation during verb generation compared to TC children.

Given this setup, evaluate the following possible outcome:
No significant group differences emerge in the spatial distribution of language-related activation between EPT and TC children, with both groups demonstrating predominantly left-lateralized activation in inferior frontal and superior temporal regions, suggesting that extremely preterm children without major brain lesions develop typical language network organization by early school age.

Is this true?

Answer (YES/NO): NO